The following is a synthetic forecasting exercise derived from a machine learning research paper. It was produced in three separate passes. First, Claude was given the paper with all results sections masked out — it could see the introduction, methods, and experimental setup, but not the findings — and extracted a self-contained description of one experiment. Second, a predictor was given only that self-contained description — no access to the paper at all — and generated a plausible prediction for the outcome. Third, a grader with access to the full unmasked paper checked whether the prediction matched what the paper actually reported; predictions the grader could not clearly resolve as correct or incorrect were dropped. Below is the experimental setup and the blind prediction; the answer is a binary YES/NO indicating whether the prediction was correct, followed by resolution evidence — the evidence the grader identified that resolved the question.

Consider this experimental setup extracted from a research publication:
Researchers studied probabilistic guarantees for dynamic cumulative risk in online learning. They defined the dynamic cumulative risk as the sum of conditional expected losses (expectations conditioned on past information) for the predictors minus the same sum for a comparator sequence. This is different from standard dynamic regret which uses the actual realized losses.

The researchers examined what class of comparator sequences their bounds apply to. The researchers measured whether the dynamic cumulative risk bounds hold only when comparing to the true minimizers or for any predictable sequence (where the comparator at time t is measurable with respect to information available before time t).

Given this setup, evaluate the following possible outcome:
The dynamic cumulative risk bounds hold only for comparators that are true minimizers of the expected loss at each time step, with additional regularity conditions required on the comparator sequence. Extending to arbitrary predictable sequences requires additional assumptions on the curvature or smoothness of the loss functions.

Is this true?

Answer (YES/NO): NO